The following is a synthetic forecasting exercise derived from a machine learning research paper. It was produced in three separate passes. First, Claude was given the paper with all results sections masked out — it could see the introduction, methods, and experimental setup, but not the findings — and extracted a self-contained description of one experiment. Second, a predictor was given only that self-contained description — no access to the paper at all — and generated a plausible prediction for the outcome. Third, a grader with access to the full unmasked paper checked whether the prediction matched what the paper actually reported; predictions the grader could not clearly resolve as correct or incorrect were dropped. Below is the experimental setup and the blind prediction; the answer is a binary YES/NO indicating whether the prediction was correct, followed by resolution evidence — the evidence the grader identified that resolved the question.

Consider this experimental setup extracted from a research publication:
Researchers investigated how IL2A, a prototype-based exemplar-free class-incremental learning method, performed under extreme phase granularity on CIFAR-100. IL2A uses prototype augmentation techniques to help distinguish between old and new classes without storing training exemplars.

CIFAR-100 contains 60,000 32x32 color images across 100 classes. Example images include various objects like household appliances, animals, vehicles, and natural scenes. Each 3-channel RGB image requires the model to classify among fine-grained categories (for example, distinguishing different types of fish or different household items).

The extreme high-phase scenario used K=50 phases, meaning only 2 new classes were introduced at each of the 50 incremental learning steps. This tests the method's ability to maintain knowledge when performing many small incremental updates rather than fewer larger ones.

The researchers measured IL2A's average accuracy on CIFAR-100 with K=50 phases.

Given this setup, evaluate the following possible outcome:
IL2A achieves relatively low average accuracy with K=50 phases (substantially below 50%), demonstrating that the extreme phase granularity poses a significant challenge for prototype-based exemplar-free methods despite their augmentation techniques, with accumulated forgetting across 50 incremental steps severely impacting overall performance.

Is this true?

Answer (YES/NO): YES